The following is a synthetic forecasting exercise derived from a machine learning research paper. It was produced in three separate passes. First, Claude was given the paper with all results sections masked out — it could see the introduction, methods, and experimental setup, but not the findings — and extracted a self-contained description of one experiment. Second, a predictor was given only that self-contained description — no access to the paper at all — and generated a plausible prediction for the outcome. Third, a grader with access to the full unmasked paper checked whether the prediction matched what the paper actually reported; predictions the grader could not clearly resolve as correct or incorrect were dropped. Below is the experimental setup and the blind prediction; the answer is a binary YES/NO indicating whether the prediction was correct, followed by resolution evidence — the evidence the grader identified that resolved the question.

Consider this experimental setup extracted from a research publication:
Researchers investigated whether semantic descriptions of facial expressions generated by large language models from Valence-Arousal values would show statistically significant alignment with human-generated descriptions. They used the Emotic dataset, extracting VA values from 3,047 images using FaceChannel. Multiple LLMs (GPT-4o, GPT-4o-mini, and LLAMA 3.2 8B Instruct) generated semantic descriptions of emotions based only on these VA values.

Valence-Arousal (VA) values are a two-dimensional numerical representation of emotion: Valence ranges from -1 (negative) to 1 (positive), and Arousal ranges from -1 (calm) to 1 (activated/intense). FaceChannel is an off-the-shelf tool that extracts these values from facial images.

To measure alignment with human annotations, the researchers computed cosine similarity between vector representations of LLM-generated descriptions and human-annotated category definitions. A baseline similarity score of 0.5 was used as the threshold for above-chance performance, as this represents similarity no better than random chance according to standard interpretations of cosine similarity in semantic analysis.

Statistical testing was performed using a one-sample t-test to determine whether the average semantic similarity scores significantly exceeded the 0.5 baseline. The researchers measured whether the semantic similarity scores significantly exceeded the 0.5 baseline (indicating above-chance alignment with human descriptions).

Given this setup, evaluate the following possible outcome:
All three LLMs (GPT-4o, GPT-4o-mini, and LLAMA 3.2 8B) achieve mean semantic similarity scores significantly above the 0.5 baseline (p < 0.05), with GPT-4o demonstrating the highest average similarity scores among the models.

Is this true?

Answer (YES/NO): NO